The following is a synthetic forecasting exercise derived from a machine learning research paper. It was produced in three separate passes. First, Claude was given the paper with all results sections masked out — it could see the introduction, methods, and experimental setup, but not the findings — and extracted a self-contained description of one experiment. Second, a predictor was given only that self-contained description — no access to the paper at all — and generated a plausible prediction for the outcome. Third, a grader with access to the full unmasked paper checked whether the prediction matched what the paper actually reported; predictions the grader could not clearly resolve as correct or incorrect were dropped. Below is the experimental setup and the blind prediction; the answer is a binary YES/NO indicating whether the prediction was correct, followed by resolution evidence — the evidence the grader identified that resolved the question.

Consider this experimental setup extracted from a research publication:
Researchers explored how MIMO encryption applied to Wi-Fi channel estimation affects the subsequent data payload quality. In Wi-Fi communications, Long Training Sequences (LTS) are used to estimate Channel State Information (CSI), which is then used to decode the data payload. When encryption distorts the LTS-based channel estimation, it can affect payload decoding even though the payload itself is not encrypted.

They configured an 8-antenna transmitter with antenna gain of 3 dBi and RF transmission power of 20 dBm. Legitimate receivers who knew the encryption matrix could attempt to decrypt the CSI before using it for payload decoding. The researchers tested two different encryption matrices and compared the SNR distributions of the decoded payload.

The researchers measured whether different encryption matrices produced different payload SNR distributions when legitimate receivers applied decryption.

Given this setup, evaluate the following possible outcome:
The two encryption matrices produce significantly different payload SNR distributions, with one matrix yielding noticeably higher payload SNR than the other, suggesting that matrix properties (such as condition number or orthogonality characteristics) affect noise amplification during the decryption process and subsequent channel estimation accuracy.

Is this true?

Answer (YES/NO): YES